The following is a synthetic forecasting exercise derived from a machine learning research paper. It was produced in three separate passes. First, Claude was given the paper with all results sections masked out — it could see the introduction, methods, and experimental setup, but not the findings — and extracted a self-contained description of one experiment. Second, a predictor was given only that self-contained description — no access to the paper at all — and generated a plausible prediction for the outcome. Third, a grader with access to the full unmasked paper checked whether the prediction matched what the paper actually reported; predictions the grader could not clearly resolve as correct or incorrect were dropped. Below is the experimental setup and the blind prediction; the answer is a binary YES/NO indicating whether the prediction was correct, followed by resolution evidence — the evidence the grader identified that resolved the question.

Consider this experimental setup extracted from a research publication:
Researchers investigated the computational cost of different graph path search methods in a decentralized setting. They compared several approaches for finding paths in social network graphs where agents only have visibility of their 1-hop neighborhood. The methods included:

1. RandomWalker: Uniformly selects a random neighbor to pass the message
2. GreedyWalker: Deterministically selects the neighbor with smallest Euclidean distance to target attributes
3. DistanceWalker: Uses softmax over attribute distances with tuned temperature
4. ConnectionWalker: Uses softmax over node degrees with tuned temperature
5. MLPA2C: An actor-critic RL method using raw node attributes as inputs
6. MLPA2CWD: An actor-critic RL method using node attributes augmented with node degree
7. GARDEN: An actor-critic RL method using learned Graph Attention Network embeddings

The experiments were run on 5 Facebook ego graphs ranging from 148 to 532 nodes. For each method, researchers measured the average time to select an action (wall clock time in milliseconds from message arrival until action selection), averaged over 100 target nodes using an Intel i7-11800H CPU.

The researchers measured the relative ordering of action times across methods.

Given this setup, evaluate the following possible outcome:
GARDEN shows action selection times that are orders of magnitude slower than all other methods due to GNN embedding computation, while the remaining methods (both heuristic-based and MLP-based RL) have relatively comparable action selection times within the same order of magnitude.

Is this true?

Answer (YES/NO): NO